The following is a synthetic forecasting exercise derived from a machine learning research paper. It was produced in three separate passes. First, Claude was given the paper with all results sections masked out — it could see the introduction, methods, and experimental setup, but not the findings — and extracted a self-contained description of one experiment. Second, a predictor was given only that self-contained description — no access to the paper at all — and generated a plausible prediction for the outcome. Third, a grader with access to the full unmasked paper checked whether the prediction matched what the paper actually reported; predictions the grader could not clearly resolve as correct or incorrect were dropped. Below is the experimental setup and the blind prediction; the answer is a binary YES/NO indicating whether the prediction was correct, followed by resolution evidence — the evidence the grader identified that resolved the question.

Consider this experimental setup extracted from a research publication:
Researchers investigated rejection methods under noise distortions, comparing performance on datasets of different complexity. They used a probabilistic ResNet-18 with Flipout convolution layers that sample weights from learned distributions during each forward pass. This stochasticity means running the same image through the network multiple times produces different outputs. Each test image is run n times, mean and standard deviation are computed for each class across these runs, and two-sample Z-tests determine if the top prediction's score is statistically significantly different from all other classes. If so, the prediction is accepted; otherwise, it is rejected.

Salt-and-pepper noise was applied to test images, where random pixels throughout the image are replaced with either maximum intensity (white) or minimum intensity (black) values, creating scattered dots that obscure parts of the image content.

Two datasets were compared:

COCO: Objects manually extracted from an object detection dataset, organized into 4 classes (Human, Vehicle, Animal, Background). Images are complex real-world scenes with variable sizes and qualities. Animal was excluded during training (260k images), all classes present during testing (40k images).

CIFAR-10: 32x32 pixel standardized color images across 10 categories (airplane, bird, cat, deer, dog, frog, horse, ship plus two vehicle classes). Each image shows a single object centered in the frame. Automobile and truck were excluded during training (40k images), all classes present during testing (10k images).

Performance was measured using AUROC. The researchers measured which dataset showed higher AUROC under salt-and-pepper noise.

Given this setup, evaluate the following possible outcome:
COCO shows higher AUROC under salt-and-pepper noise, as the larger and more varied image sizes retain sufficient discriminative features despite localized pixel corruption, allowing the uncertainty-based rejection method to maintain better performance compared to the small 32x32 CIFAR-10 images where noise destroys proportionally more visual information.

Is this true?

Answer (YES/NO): NO